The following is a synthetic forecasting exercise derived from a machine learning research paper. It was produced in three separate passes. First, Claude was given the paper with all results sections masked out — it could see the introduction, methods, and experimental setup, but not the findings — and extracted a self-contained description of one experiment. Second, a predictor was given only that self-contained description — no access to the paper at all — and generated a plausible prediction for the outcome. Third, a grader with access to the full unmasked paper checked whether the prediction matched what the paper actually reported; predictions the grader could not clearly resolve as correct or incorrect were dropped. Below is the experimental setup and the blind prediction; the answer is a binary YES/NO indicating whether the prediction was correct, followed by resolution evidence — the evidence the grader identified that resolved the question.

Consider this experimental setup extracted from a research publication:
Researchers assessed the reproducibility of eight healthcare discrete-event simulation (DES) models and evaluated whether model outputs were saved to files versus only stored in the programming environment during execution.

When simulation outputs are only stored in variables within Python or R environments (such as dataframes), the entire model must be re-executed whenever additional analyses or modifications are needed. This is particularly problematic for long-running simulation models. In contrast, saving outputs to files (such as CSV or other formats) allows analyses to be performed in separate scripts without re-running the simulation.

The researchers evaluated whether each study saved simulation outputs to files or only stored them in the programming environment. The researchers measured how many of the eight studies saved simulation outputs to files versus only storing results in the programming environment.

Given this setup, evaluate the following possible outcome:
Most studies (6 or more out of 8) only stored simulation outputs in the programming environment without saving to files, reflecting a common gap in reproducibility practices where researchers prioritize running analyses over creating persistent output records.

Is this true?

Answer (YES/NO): NO